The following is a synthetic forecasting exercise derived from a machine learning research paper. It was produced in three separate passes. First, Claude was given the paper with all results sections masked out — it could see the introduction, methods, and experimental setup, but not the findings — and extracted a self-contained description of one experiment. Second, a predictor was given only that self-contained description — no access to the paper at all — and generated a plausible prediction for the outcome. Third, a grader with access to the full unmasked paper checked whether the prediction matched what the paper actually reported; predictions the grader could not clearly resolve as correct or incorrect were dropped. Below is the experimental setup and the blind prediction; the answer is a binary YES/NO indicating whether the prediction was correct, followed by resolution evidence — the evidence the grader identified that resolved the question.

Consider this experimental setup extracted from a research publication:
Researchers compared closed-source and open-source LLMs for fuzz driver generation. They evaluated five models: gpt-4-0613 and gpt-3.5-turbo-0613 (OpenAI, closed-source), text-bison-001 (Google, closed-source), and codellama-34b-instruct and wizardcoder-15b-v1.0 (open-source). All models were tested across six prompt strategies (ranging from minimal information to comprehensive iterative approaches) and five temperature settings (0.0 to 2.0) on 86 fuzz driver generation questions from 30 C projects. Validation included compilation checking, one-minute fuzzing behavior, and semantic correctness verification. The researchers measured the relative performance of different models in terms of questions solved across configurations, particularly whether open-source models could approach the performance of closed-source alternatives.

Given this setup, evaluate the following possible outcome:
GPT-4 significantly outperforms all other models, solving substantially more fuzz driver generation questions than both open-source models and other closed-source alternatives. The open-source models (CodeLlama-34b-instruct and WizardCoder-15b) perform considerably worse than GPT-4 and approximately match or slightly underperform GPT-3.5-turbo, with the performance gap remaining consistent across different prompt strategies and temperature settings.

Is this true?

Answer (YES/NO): NO